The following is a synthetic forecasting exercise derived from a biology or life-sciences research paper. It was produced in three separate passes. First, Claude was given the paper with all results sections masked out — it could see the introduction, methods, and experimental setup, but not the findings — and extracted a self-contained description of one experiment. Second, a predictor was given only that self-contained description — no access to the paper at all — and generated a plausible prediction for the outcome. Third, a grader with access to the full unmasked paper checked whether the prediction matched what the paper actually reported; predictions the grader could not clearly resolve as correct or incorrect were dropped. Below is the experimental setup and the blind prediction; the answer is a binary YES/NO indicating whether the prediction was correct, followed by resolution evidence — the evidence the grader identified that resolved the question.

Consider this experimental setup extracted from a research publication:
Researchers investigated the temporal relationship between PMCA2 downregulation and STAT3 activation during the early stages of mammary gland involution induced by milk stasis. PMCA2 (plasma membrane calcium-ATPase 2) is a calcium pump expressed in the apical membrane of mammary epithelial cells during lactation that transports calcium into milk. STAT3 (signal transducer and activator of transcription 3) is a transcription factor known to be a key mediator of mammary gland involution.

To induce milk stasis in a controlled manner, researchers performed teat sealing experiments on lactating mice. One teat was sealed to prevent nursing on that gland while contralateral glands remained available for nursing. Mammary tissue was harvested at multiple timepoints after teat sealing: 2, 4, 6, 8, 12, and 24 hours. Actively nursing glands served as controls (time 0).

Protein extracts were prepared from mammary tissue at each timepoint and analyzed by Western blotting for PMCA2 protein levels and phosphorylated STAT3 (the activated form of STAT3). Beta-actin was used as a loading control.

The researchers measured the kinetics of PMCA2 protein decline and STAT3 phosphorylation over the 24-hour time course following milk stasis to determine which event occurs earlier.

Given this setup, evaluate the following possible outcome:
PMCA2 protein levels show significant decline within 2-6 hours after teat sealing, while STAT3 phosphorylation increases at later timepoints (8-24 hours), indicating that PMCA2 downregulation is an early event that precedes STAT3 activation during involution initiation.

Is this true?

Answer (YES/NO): NO